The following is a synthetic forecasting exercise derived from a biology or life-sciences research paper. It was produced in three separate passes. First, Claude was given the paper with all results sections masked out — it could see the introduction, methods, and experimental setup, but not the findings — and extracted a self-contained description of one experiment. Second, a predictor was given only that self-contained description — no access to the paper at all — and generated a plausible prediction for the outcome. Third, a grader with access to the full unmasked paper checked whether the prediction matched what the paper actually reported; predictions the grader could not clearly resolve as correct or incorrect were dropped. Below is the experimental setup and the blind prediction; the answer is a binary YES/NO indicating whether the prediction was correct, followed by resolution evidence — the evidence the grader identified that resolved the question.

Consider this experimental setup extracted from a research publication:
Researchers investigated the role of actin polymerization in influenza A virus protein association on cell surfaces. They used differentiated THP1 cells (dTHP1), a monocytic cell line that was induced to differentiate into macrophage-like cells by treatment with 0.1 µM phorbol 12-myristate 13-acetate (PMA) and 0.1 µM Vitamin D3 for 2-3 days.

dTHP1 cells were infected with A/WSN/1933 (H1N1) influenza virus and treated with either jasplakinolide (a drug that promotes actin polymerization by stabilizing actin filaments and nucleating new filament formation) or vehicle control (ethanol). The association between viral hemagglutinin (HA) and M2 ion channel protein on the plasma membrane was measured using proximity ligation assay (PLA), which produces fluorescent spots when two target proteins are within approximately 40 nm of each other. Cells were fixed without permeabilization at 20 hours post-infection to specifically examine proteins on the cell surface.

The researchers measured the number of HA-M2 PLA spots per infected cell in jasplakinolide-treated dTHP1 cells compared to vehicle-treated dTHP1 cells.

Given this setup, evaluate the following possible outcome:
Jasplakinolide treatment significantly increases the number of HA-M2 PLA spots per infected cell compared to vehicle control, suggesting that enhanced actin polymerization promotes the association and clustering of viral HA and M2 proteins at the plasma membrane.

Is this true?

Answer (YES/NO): NO